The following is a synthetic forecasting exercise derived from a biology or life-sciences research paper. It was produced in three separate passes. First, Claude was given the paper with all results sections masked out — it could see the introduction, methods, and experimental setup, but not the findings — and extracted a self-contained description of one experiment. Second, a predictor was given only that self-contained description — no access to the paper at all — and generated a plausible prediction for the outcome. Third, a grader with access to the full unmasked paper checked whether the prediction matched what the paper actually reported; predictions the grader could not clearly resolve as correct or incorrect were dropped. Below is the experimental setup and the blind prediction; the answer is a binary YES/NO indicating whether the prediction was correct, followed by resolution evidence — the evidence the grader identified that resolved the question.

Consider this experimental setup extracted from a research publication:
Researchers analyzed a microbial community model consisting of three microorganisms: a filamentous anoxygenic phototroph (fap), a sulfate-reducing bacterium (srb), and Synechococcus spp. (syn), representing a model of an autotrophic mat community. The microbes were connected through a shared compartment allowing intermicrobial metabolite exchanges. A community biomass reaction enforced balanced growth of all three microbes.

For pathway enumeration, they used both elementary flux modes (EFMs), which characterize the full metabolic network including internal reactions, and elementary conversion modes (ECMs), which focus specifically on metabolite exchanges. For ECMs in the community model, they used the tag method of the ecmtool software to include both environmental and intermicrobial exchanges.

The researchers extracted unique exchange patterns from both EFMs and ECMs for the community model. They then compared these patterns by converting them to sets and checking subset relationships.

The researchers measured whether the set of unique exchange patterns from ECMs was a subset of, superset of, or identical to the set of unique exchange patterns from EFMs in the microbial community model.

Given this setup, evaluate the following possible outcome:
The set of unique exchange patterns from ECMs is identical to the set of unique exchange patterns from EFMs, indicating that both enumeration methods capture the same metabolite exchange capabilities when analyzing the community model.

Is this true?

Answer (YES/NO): NO